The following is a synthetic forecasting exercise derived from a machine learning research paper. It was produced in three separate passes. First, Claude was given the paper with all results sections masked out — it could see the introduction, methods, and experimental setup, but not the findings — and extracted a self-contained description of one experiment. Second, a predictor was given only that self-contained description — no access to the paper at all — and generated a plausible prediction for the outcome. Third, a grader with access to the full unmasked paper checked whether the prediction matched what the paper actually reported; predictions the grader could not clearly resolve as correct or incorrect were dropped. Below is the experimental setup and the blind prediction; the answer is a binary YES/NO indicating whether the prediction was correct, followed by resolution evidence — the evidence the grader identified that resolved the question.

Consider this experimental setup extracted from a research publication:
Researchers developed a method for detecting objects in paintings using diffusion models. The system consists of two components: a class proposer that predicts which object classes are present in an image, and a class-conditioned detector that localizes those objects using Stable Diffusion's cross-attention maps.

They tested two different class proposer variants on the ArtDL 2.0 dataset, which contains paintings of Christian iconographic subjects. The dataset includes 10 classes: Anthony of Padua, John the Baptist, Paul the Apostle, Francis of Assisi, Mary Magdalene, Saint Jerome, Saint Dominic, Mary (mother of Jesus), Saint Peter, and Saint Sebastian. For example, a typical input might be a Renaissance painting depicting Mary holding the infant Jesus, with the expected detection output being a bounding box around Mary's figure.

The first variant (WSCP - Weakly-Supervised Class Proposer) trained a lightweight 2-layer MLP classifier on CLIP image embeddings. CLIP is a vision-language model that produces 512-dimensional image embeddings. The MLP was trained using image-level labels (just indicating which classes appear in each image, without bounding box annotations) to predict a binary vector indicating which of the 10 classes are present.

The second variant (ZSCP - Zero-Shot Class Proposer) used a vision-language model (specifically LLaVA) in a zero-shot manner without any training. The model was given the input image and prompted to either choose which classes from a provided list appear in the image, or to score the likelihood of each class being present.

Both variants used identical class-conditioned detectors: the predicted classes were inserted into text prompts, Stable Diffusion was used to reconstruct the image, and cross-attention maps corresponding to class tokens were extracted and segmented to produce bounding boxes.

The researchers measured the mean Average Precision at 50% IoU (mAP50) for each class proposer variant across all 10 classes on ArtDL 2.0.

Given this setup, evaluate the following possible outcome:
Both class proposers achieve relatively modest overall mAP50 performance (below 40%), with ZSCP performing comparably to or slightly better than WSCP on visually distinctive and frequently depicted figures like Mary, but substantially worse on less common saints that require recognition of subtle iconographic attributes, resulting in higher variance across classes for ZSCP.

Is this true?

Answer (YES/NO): NO